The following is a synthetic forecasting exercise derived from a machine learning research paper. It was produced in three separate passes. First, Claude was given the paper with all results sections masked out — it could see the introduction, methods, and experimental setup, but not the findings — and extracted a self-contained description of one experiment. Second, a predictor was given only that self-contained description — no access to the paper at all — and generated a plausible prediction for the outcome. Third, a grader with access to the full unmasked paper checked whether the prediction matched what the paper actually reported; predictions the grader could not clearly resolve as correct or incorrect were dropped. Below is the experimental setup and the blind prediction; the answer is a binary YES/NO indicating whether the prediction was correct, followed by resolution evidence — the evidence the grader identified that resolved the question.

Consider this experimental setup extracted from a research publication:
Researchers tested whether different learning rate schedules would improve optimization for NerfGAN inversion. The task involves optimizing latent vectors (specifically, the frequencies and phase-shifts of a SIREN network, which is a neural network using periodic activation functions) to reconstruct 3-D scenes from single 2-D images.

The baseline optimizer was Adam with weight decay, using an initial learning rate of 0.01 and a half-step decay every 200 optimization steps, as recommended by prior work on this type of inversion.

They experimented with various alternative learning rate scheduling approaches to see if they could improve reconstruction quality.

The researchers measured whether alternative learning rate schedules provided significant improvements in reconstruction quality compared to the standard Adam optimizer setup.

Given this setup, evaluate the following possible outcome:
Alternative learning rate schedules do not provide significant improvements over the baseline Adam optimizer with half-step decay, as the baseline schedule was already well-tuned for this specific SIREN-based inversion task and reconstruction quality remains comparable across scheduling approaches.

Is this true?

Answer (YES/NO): YES